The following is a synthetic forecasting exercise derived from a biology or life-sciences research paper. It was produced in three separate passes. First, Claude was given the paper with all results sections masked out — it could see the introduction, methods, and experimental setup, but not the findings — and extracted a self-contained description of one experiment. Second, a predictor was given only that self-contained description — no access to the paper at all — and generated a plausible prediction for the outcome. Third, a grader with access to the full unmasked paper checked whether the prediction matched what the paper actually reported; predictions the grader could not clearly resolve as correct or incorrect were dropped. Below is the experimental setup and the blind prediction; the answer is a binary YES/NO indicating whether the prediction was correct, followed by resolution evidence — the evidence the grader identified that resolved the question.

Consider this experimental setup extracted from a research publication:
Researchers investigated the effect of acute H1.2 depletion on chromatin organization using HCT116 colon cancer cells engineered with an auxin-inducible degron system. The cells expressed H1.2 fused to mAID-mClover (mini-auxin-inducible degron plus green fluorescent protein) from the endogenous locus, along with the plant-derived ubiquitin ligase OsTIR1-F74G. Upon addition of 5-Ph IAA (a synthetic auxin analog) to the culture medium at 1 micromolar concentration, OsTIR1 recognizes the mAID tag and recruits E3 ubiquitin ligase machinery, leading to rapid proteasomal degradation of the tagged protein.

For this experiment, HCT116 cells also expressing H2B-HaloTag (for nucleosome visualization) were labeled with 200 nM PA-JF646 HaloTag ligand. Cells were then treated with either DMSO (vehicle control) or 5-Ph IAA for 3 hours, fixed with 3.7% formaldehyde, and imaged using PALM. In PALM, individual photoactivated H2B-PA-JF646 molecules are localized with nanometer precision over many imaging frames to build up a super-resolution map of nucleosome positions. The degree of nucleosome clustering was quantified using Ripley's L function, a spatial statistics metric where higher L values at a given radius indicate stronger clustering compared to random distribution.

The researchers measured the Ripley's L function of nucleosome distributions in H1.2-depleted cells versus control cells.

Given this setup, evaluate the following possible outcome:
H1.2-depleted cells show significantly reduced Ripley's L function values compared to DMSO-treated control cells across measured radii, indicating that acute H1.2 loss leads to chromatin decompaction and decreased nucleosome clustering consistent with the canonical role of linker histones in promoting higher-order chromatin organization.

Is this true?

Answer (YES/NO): YES